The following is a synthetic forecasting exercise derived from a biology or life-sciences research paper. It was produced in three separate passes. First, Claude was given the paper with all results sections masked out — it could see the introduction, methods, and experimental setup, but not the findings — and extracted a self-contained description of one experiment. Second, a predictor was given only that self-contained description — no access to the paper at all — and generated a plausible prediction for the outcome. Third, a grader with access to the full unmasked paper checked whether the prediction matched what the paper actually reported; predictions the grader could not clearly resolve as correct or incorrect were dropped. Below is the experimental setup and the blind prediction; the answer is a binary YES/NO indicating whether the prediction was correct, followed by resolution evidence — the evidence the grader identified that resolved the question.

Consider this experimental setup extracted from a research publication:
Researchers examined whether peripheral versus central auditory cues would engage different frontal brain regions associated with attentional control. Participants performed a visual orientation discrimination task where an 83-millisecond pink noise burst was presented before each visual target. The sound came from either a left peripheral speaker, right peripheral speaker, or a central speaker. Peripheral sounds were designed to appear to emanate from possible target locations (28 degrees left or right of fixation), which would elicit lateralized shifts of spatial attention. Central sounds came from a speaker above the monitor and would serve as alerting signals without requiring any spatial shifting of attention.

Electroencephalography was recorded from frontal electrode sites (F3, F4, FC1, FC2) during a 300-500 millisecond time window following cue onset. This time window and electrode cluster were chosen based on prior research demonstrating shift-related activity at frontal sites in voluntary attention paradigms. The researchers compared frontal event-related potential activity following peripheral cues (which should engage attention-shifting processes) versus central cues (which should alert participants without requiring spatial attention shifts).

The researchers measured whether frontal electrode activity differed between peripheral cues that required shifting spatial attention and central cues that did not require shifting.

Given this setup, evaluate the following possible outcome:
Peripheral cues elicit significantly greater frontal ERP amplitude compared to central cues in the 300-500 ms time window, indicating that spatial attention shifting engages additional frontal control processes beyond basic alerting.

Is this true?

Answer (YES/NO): YES